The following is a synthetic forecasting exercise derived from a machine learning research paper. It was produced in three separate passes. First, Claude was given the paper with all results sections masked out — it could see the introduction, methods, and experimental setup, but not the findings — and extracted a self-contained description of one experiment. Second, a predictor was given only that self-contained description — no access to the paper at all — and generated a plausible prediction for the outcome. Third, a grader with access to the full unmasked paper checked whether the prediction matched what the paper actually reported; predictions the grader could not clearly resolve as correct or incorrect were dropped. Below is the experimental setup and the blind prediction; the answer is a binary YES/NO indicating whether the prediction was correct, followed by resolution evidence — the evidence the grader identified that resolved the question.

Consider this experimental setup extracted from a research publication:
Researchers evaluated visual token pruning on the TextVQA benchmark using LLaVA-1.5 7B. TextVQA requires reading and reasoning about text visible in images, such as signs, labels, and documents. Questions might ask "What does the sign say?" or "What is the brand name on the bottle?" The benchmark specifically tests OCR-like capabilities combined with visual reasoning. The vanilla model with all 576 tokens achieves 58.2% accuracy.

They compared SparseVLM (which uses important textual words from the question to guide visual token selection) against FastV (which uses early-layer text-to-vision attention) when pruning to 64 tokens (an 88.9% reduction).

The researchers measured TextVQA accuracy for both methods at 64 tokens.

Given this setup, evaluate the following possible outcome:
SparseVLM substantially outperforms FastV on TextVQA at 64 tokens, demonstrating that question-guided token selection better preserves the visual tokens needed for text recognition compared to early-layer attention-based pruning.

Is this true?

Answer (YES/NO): YES